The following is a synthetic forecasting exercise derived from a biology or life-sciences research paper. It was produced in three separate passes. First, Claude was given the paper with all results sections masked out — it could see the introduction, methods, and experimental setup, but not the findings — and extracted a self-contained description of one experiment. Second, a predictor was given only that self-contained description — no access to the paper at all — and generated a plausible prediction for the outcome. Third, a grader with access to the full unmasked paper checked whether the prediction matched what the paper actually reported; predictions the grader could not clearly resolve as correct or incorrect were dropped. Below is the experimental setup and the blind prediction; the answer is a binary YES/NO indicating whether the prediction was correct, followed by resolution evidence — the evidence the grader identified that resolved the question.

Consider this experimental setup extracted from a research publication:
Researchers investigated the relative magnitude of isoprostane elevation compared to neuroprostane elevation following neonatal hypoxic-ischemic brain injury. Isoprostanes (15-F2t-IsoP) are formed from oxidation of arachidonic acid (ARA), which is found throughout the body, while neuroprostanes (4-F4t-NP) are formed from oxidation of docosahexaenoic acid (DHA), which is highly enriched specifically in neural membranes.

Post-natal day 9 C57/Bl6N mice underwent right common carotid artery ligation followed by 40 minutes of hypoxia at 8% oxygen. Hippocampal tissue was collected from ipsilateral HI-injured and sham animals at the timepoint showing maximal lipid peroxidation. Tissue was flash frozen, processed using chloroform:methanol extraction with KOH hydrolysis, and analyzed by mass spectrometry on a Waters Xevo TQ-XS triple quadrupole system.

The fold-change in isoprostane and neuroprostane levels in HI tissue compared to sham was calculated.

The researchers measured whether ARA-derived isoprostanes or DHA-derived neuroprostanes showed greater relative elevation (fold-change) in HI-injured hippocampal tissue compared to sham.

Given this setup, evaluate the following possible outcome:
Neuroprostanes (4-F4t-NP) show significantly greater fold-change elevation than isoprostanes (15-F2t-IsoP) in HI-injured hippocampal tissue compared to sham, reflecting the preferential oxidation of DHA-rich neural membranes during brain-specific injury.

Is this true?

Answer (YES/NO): YES